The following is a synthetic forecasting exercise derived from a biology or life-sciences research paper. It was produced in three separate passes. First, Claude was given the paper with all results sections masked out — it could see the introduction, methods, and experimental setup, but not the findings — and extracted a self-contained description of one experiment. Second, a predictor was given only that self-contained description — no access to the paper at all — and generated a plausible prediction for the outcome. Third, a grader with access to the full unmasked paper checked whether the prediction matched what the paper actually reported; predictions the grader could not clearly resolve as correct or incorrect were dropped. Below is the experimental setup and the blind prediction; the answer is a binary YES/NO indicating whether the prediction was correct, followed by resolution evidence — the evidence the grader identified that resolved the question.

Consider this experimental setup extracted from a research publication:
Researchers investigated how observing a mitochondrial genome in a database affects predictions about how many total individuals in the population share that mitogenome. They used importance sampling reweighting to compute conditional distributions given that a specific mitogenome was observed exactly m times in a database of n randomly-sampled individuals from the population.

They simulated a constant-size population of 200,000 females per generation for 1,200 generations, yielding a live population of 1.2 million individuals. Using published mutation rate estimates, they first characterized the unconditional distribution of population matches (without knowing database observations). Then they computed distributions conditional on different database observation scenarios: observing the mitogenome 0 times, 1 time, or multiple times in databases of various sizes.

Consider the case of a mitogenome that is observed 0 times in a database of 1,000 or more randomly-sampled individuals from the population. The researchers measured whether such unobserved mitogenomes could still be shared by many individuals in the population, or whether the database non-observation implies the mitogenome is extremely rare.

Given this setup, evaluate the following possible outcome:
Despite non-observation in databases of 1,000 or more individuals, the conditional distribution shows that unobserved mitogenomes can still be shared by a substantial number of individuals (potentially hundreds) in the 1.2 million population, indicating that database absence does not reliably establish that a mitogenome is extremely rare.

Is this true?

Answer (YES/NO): YES